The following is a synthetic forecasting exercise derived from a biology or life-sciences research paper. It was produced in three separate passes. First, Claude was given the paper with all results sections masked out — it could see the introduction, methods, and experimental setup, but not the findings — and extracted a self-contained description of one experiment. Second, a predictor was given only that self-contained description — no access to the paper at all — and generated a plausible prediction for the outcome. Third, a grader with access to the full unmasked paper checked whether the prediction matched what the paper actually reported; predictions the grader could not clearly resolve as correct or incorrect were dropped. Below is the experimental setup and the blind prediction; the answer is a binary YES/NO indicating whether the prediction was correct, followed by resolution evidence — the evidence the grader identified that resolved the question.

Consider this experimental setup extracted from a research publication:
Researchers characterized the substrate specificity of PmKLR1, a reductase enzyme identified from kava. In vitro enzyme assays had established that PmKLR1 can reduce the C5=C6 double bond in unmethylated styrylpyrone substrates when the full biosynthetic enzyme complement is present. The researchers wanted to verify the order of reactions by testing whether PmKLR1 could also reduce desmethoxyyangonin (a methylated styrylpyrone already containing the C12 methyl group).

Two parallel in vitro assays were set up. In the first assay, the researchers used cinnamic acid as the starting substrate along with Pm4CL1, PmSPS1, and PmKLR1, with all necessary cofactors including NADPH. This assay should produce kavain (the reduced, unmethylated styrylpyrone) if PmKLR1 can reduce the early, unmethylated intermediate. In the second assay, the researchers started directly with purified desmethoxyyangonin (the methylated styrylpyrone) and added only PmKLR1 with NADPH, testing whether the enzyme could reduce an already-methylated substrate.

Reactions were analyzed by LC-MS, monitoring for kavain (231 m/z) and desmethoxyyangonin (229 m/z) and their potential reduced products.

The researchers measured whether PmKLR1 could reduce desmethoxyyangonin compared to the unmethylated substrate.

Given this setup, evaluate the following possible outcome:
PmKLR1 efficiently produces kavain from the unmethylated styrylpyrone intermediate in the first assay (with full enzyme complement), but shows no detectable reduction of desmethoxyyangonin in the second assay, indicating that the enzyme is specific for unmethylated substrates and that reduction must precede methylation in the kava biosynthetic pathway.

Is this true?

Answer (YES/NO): YES